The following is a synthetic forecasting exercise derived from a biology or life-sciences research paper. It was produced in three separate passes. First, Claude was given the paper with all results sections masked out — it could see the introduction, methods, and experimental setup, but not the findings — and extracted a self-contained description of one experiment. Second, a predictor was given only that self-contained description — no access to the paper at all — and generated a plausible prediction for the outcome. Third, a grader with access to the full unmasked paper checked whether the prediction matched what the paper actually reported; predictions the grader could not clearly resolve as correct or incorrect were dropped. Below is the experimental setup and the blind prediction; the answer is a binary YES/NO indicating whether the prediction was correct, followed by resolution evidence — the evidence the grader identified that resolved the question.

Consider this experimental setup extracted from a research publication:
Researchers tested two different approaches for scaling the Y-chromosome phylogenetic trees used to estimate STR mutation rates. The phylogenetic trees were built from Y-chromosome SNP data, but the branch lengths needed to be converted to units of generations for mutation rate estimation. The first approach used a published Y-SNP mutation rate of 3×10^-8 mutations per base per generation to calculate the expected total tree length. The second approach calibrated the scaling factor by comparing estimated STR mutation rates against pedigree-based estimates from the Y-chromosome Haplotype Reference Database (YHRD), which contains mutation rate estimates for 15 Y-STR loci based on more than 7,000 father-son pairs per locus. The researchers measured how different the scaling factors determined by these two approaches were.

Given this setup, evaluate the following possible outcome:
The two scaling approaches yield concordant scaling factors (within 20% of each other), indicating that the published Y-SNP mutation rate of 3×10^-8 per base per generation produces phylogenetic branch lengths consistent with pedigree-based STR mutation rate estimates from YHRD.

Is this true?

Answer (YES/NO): NO